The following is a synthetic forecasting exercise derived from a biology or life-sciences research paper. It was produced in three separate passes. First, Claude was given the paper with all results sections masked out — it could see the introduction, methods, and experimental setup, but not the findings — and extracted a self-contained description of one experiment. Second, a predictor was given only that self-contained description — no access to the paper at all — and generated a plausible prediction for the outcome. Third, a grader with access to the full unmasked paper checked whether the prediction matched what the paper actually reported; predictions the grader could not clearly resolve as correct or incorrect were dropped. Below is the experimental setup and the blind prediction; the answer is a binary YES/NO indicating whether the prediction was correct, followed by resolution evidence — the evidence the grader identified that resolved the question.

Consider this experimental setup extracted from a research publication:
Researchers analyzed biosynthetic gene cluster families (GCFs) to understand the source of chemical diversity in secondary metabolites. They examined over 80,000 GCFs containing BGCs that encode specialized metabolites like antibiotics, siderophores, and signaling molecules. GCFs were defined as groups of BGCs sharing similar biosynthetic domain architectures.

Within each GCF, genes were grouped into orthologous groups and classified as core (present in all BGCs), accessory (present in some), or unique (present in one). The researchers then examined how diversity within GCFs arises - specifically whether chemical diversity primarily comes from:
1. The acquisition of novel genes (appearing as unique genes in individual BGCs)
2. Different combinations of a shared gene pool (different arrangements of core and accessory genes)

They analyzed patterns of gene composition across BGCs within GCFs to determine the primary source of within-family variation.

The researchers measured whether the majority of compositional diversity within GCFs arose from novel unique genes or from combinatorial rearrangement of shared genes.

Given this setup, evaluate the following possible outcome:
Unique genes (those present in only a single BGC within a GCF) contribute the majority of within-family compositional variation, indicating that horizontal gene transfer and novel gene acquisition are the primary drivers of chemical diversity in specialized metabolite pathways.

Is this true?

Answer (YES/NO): NO